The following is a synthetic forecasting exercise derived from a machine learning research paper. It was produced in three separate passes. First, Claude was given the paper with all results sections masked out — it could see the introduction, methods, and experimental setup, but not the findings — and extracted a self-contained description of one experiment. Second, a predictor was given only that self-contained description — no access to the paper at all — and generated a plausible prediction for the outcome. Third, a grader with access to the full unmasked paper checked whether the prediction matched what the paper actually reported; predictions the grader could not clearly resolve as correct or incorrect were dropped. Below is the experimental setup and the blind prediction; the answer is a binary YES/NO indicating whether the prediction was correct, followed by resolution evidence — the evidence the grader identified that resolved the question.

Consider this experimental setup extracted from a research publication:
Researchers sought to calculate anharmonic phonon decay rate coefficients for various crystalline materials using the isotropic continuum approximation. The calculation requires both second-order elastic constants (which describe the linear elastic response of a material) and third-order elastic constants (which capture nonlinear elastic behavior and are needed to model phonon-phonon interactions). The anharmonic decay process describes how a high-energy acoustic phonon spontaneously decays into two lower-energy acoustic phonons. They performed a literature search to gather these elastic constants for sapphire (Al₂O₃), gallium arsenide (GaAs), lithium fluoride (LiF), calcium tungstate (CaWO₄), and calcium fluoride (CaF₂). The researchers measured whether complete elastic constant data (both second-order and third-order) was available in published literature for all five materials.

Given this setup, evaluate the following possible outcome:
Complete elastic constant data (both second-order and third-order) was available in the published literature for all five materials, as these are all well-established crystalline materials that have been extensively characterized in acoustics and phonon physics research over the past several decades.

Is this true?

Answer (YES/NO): NO